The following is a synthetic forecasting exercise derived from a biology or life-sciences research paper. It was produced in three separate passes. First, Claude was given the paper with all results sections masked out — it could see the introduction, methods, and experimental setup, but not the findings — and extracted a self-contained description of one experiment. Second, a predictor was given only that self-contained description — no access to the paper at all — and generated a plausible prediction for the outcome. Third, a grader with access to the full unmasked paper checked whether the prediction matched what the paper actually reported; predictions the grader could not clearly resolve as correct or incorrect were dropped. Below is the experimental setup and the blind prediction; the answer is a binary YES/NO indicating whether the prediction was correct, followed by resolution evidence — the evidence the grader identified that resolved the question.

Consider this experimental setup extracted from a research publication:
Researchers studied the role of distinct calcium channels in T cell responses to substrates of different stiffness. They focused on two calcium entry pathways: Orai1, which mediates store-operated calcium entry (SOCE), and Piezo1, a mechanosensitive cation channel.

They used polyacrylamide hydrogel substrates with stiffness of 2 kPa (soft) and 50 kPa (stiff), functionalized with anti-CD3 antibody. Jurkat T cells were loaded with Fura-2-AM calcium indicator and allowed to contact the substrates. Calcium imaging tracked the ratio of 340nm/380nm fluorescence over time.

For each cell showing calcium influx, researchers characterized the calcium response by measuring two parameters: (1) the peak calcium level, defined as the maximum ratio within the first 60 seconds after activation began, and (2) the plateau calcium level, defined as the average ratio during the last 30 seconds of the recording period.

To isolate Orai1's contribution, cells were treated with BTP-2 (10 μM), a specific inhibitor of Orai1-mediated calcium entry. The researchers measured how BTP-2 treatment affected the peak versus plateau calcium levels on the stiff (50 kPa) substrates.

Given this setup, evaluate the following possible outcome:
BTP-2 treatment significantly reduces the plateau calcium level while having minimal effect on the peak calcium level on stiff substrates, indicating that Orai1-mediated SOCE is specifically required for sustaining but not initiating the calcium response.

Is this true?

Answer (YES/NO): YES